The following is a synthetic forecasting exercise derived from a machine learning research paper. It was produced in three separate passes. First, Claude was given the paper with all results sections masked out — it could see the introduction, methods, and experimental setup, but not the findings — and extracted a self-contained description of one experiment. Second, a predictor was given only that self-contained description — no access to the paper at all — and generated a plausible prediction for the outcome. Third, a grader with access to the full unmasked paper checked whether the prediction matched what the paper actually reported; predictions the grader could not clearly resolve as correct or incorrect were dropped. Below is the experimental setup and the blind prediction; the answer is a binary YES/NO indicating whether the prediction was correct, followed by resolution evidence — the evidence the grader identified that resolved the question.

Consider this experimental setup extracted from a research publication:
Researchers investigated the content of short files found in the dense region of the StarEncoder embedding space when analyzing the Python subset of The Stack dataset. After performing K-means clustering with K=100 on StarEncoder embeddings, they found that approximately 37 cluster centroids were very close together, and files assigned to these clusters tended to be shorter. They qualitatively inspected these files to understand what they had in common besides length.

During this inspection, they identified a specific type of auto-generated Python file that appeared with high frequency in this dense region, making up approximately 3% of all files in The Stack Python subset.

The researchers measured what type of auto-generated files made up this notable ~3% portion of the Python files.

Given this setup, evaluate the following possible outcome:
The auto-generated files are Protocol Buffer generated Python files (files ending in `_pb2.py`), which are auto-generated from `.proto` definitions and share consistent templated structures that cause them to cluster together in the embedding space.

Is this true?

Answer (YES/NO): NO